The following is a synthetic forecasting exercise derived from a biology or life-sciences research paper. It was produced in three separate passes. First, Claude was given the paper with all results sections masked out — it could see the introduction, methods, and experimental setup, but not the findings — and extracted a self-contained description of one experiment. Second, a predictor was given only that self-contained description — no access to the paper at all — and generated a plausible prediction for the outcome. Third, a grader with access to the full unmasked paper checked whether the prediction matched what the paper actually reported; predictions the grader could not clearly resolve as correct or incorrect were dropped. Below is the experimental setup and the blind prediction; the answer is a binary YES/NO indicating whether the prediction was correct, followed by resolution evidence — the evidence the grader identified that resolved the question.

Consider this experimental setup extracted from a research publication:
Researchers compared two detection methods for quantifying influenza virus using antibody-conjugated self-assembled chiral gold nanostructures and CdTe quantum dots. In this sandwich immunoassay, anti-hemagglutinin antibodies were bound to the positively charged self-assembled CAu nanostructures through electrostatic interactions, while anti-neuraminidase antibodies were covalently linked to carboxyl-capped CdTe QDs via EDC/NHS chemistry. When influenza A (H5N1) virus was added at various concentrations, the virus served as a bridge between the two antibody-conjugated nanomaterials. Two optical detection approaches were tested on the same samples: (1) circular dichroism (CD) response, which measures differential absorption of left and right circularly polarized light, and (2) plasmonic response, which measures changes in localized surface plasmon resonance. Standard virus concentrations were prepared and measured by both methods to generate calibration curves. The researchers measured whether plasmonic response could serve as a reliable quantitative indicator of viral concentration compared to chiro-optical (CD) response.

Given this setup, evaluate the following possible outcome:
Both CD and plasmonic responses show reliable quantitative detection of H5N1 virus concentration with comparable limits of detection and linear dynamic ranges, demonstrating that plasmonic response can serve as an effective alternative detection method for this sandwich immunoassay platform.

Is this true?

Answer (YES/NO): NO